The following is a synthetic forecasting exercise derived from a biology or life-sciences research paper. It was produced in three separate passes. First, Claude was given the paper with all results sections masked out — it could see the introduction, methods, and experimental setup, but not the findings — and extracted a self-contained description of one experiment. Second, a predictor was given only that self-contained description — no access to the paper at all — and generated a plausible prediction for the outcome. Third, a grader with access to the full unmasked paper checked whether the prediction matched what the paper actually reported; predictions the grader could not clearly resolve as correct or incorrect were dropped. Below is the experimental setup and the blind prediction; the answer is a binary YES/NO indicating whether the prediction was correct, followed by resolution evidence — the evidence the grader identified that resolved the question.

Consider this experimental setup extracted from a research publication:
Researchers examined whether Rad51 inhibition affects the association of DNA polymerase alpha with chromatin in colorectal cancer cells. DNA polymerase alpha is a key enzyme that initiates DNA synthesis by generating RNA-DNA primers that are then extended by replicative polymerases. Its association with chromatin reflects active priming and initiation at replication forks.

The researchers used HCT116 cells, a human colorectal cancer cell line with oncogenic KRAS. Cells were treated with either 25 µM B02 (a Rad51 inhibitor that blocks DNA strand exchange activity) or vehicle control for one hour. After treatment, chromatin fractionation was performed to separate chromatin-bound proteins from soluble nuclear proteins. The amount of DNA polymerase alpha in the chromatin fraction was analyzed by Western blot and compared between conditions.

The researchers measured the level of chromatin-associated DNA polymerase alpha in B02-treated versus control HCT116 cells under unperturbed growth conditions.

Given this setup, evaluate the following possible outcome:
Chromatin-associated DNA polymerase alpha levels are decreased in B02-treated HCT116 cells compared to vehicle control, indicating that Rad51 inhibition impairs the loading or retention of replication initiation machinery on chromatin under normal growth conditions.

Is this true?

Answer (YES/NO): YES